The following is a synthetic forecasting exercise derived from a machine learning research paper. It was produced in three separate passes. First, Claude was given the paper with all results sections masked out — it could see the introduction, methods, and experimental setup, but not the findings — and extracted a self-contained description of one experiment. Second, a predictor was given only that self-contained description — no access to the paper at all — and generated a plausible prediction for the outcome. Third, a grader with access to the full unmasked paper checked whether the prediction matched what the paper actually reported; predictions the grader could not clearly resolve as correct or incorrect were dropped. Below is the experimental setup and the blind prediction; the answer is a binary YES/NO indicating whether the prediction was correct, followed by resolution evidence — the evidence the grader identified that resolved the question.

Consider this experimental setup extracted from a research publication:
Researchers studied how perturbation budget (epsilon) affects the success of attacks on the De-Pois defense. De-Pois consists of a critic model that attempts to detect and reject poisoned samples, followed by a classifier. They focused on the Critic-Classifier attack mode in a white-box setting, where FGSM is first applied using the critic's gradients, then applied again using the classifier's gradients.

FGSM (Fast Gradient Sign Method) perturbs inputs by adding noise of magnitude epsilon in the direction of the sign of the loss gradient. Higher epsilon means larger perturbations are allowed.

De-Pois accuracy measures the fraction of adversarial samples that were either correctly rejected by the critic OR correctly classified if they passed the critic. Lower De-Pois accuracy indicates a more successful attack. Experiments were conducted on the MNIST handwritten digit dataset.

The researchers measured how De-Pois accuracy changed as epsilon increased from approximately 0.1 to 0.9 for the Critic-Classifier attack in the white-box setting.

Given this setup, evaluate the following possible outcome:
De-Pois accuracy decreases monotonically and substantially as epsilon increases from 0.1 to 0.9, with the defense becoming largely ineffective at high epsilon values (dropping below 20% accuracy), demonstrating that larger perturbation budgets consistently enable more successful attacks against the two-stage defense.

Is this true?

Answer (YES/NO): NO